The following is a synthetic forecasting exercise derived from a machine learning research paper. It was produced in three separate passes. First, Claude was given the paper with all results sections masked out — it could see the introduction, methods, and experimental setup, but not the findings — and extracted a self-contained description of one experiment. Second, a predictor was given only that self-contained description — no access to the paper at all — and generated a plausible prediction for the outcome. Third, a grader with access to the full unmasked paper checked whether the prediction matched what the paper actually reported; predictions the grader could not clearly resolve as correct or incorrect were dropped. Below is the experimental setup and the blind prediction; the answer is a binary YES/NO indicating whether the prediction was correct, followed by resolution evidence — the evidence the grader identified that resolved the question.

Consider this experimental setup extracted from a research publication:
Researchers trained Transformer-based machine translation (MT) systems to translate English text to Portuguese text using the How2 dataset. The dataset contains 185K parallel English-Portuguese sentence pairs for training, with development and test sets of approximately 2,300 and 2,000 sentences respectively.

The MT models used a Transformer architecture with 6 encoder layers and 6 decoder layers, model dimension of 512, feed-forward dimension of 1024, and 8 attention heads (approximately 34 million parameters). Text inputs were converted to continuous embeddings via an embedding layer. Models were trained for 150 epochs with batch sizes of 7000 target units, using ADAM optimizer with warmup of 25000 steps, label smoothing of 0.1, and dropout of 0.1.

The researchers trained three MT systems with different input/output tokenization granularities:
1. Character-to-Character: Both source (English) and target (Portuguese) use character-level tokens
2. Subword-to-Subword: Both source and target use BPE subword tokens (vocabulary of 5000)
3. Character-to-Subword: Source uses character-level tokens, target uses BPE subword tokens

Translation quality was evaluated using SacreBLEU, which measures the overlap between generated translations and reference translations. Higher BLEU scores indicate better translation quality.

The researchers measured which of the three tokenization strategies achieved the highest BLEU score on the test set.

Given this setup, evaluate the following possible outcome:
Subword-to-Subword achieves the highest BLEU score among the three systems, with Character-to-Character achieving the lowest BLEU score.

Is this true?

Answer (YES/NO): NO